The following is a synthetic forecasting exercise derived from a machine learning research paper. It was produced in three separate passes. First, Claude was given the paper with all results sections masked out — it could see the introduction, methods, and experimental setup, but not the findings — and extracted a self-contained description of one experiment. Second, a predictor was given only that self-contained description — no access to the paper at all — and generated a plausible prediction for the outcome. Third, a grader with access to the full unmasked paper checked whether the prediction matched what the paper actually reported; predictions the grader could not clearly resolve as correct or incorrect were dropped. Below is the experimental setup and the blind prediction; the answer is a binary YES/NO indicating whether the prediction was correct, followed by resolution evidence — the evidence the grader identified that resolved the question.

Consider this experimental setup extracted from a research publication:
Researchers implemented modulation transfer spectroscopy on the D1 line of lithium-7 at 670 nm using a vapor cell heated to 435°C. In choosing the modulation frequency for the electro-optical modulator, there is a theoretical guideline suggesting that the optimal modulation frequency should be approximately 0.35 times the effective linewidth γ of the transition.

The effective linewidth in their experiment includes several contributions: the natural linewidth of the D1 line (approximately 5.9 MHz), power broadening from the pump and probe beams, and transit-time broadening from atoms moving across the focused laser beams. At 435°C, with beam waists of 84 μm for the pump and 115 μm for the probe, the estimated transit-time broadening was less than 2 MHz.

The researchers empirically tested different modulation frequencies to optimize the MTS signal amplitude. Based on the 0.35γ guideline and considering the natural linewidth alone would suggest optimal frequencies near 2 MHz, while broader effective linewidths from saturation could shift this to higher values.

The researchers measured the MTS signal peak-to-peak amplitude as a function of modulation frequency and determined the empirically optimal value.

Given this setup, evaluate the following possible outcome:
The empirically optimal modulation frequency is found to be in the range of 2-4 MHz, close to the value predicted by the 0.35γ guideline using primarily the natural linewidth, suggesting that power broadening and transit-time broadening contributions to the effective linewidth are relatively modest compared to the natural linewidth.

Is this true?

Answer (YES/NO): NO